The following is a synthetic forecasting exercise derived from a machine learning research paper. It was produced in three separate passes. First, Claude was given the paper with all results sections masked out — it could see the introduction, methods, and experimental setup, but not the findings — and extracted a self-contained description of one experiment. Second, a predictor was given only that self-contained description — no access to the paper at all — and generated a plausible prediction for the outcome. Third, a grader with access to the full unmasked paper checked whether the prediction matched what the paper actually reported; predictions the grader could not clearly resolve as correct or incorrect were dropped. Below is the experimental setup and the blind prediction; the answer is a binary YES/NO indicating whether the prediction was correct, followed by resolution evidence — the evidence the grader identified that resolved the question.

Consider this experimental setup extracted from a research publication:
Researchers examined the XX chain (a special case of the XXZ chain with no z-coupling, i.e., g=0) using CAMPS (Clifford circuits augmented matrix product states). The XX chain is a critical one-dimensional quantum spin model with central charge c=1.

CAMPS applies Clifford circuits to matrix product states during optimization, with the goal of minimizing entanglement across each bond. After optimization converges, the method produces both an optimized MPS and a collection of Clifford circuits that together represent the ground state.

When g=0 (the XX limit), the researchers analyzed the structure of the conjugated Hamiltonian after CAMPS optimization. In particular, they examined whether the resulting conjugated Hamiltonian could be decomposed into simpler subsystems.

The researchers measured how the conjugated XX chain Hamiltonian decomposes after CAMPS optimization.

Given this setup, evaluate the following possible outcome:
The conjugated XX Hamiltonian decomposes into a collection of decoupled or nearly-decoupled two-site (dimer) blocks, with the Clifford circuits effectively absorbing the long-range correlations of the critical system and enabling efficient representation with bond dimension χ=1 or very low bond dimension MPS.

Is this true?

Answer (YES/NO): NO